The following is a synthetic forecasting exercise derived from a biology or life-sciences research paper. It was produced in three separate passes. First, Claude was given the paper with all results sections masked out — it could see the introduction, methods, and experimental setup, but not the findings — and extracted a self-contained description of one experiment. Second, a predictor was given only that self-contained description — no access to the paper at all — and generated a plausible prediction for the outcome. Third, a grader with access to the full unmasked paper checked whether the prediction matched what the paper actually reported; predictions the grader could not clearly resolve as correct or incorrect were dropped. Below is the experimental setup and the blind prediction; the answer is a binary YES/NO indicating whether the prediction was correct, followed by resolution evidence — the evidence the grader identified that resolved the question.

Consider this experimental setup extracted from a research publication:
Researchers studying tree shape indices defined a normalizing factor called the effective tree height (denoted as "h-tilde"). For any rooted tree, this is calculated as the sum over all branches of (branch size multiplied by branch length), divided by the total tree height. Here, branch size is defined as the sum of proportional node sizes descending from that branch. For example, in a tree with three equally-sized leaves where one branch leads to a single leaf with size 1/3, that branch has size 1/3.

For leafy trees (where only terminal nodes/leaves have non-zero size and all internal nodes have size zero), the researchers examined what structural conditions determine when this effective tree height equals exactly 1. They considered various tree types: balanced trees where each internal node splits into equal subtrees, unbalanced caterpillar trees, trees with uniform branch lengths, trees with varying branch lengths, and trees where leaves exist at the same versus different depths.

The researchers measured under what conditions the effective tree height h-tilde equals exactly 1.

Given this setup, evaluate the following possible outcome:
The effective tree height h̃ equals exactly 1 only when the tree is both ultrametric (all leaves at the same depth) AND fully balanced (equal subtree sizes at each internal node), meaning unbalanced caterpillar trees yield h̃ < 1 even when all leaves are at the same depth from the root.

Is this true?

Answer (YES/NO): NO